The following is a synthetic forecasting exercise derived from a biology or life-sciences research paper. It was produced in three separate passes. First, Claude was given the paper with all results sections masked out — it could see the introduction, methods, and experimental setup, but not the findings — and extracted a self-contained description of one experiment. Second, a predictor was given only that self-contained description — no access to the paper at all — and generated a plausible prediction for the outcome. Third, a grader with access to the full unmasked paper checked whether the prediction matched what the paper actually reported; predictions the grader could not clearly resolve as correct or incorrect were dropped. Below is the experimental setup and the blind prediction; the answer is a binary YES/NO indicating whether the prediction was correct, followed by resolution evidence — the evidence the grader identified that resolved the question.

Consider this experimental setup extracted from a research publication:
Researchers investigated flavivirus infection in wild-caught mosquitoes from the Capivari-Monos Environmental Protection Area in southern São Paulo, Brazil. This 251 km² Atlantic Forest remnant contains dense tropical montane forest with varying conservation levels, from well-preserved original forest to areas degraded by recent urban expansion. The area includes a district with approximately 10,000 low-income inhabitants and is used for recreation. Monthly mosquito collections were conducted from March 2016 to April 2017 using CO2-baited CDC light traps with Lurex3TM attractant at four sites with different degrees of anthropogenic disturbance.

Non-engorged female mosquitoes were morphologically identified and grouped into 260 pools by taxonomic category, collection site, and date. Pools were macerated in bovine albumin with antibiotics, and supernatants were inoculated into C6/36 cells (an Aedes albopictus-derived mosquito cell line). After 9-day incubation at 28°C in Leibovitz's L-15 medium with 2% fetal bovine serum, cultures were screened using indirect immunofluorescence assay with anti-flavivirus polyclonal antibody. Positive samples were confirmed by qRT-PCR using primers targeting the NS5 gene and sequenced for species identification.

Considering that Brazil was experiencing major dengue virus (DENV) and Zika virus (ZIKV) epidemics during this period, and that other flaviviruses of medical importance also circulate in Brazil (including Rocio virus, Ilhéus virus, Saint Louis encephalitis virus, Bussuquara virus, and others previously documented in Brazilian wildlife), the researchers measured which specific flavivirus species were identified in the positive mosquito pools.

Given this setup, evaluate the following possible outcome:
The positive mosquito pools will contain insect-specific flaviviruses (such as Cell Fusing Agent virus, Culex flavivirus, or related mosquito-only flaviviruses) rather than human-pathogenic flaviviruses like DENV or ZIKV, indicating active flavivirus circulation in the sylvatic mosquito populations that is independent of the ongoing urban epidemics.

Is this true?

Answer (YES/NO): NO